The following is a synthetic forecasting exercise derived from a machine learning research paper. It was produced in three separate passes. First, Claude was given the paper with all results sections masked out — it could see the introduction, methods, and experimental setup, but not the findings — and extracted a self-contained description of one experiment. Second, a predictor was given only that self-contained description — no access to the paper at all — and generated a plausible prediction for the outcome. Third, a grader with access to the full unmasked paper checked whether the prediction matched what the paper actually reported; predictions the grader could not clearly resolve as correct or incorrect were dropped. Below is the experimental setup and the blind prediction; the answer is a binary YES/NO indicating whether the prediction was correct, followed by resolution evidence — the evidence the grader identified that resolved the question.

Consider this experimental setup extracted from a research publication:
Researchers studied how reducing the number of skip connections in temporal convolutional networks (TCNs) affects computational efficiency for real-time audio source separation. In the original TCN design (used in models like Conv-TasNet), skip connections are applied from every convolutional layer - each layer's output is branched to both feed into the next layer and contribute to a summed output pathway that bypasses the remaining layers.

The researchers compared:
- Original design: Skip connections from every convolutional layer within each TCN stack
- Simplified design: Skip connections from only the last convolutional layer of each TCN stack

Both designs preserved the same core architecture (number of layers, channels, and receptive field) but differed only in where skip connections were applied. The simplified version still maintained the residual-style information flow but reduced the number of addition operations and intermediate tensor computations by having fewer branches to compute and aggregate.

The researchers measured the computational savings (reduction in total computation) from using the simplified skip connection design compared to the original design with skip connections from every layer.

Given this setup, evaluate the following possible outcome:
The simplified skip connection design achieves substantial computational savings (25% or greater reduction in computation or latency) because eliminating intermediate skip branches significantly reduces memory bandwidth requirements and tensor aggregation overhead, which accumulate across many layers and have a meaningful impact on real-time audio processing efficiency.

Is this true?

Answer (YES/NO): NO